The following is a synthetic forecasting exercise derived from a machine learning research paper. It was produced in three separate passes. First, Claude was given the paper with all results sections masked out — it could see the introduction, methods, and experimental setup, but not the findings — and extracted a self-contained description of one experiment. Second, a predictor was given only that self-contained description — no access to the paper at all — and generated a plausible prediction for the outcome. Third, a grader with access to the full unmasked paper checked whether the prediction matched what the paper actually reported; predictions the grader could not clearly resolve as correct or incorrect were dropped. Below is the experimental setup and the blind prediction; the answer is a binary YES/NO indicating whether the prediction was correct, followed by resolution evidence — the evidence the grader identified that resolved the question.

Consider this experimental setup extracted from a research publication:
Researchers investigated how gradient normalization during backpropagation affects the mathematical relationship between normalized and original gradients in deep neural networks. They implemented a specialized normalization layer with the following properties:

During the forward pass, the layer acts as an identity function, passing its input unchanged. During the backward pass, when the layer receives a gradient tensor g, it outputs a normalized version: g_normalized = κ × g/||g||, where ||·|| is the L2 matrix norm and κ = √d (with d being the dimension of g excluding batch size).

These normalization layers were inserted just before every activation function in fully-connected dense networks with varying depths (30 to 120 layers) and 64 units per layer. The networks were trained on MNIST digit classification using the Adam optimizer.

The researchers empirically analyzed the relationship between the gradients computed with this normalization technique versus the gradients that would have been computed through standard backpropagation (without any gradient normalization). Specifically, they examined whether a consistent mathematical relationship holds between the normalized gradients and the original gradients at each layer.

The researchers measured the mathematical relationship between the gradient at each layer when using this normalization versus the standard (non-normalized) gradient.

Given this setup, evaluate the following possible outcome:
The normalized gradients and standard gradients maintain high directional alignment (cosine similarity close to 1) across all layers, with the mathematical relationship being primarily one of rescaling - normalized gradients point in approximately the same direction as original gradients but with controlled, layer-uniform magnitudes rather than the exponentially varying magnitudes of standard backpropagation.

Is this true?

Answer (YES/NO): YES